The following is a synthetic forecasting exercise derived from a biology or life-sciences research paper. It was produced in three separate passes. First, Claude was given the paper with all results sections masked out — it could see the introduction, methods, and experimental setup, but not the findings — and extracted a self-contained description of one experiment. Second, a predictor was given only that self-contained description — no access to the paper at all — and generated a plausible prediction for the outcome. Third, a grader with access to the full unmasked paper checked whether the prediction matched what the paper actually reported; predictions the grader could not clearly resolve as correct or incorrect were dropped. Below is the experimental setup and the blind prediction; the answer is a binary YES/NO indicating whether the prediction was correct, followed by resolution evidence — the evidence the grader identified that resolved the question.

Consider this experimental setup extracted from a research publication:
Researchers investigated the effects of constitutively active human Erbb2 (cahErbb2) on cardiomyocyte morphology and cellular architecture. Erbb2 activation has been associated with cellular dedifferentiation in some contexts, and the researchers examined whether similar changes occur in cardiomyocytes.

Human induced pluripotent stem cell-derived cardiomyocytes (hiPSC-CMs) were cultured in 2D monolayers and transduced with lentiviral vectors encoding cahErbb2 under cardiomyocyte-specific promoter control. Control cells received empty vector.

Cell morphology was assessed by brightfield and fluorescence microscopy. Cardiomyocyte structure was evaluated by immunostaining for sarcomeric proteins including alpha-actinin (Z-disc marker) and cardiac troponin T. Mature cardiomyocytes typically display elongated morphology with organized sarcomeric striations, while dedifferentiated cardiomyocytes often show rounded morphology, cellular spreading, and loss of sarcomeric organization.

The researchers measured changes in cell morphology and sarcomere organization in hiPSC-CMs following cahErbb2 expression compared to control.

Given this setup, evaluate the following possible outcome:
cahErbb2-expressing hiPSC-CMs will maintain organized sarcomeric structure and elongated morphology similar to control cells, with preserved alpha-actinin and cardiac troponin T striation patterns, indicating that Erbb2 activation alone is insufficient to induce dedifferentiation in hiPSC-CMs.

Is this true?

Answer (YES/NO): NO